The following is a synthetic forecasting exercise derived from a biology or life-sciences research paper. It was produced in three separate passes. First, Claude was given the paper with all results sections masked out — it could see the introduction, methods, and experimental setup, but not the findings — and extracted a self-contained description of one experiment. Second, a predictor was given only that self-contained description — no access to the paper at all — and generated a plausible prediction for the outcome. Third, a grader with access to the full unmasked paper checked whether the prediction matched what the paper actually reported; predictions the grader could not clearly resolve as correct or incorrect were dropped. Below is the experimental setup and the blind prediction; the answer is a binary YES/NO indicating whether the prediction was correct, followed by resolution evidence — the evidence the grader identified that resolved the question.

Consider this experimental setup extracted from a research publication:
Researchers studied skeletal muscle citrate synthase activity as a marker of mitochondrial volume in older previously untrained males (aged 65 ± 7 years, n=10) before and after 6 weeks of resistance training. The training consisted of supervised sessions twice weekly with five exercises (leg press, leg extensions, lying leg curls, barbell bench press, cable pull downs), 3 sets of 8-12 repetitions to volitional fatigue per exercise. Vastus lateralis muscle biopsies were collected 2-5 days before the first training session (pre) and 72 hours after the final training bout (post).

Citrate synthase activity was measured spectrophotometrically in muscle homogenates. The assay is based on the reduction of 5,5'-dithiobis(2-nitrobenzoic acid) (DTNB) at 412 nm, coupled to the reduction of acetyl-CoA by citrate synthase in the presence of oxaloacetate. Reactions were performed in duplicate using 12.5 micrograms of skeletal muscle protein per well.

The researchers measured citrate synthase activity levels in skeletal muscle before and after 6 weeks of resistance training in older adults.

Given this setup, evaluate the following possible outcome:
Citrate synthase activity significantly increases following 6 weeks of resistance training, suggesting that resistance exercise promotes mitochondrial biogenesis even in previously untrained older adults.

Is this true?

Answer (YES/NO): NO